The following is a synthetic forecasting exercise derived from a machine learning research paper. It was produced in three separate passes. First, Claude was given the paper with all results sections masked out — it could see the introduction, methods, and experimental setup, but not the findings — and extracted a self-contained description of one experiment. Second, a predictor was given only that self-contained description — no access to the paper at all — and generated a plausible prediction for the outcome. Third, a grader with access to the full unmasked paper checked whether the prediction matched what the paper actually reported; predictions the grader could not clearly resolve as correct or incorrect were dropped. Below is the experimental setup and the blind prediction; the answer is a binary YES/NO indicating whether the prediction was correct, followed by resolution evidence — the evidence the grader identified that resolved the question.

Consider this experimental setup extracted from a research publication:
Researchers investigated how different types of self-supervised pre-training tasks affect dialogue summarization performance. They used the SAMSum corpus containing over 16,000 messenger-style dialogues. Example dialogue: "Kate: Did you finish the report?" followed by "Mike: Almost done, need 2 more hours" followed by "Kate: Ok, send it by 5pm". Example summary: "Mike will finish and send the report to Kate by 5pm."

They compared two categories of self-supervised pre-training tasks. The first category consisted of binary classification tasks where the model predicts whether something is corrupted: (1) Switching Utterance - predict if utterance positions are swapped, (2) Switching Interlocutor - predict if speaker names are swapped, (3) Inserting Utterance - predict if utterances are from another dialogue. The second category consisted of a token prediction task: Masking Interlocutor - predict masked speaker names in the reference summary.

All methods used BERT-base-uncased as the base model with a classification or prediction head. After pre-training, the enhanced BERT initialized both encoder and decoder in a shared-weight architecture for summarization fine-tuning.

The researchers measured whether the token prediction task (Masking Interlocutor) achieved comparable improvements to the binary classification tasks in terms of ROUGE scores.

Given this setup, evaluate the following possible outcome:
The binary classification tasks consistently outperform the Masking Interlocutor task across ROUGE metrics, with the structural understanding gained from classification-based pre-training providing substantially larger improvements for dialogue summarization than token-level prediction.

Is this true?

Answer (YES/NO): YES